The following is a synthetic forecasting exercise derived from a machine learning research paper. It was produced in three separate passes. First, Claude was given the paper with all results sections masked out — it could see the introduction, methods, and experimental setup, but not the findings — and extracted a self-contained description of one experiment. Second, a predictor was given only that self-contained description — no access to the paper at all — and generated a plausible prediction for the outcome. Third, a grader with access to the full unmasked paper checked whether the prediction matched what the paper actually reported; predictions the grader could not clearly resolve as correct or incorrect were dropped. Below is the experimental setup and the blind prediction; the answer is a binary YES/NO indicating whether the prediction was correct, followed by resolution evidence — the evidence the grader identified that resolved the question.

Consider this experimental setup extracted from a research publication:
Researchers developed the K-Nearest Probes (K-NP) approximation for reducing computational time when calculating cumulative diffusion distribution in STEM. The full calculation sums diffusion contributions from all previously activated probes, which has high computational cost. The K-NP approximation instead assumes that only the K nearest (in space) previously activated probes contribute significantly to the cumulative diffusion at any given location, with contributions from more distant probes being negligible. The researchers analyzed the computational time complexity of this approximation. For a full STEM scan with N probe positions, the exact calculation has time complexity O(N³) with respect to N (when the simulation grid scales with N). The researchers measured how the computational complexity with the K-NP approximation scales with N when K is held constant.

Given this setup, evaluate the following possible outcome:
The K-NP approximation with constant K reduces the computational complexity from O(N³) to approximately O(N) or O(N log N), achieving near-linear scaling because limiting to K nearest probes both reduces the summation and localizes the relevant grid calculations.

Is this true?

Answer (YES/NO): NO